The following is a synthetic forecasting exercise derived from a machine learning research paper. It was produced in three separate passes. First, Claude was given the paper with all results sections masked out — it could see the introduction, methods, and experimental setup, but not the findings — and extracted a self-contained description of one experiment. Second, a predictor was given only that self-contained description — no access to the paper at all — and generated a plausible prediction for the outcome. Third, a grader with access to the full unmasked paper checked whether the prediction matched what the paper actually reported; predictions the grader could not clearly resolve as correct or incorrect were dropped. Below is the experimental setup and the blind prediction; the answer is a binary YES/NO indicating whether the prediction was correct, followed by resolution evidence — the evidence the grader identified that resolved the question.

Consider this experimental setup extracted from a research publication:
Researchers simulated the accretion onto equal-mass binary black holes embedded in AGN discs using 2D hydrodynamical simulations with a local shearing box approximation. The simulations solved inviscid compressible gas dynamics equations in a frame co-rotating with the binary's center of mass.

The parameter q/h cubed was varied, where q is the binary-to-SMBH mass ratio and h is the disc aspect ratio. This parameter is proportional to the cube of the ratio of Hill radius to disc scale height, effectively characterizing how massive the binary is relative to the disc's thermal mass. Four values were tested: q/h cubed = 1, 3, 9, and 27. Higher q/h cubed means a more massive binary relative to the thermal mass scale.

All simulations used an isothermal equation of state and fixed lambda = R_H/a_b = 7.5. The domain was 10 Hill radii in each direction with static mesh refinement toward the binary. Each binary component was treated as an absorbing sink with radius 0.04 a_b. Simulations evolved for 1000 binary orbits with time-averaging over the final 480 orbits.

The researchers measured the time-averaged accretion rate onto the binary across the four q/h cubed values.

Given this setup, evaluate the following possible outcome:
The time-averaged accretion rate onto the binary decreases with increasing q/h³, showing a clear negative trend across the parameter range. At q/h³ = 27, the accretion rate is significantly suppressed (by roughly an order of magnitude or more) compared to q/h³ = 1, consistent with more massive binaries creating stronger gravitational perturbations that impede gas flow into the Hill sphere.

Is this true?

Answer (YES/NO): NO